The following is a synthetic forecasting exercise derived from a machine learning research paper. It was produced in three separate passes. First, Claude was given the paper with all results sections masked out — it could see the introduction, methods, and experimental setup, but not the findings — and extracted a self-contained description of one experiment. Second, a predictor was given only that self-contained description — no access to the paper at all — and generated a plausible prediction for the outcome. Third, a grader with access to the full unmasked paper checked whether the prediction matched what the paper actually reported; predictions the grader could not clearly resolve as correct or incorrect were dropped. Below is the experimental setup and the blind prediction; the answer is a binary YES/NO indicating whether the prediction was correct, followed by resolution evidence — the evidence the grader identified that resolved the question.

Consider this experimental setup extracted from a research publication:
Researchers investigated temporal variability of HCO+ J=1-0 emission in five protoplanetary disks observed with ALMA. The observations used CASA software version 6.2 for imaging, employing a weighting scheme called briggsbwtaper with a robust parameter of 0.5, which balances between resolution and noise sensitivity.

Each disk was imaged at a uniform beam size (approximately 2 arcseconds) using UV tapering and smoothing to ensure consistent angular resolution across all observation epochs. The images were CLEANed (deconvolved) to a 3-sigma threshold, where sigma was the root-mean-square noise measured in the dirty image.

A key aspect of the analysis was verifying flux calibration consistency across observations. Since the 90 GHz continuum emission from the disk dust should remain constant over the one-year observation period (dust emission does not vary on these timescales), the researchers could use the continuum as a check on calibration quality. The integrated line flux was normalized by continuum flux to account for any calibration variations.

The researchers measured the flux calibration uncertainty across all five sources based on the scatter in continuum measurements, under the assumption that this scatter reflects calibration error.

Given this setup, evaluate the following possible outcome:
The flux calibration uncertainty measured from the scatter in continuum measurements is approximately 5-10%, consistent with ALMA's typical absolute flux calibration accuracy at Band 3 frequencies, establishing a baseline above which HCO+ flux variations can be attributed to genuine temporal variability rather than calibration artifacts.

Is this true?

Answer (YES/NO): NO